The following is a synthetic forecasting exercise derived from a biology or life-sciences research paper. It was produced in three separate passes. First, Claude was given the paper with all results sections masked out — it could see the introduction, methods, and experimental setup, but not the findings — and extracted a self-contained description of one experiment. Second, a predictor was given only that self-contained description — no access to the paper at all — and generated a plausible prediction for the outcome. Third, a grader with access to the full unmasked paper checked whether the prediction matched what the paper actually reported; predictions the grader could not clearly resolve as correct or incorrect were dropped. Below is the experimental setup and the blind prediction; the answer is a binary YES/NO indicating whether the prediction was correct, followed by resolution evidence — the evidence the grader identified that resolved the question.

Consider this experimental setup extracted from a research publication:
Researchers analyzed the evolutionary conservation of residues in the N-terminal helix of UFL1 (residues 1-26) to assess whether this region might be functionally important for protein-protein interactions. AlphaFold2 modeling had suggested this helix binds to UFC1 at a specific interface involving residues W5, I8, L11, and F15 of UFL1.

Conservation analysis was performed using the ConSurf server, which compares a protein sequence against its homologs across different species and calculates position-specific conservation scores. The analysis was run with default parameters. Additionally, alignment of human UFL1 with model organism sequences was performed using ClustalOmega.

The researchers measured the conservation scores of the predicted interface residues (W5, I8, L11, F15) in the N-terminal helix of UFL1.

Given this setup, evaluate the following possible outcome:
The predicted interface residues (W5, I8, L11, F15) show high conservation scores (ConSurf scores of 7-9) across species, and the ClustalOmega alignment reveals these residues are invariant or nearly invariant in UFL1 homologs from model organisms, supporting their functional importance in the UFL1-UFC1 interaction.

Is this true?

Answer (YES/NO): YES